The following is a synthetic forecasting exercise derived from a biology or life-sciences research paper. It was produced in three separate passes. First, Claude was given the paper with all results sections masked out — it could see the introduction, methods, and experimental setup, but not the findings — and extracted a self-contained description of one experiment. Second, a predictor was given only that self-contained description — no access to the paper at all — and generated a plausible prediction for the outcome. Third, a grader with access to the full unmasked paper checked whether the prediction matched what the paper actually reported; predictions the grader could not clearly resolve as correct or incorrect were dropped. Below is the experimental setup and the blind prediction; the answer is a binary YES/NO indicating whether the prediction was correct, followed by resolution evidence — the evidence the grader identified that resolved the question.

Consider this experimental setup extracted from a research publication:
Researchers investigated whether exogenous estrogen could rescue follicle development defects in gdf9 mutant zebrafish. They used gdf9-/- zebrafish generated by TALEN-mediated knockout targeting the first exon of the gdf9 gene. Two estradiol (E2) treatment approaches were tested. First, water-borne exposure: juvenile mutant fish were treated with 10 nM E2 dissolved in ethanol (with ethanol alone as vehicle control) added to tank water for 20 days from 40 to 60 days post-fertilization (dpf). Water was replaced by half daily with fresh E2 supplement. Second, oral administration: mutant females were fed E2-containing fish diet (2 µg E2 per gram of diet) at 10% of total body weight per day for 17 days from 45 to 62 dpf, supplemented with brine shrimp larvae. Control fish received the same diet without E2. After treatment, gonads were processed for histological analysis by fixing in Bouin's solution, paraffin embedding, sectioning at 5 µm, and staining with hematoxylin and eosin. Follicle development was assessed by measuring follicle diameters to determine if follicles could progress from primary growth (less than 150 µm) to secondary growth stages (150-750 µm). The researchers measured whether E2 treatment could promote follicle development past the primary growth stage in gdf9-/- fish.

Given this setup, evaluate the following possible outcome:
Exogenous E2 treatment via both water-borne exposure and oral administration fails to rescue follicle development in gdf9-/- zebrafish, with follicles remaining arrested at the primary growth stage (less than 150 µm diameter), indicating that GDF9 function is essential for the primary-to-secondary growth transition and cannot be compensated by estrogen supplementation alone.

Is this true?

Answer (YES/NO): YES